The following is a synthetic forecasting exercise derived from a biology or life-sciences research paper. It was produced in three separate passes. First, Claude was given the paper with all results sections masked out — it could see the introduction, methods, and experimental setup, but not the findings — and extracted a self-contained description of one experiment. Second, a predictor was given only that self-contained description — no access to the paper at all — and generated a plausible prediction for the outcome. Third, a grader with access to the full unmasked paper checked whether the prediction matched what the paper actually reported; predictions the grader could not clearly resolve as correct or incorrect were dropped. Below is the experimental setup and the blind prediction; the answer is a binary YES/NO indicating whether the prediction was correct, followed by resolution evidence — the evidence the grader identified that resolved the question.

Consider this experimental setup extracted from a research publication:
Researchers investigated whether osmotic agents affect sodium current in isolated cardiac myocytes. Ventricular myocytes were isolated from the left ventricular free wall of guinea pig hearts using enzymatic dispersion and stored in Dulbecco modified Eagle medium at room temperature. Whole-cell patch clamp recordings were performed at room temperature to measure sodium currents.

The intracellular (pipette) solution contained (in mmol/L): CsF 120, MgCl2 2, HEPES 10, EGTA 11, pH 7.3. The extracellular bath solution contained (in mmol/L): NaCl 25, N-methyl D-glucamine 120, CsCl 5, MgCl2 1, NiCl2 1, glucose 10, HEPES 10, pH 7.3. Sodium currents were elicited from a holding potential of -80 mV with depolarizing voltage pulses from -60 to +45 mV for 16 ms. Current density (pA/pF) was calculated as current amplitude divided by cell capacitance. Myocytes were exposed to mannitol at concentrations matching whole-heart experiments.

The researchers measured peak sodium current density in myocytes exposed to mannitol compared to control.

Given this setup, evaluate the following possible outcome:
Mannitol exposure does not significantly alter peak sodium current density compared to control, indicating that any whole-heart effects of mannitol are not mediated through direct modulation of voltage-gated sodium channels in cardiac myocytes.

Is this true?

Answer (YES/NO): YES